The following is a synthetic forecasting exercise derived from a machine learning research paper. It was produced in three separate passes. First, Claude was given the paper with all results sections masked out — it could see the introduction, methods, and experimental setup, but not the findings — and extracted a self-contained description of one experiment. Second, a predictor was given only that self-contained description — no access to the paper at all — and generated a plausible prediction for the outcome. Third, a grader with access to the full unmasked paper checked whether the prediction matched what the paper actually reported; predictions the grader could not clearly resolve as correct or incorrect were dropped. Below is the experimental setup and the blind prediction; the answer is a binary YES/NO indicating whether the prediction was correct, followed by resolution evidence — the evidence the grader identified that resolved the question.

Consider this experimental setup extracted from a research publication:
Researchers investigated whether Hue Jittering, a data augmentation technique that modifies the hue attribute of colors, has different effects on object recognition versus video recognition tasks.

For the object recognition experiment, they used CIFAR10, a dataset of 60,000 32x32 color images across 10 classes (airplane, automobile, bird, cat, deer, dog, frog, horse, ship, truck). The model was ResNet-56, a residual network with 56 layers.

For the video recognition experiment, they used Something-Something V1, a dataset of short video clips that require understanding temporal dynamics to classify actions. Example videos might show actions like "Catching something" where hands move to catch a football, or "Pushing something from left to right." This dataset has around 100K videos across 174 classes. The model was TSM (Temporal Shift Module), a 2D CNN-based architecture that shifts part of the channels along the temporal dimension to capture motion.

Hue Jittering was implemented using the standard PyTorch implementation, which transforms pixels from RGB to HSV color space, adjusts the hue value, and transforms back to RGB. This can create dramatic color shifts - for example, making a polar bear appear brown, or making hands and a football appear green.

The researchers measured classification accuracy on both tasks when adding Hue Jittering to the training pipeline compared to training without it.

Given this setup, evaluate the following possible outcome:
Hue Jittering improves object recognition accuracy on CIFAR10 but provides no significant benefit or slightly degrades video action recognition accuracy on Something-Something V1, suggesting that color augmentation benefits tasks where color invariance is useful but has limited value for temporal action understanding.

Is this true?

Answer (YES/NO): NO